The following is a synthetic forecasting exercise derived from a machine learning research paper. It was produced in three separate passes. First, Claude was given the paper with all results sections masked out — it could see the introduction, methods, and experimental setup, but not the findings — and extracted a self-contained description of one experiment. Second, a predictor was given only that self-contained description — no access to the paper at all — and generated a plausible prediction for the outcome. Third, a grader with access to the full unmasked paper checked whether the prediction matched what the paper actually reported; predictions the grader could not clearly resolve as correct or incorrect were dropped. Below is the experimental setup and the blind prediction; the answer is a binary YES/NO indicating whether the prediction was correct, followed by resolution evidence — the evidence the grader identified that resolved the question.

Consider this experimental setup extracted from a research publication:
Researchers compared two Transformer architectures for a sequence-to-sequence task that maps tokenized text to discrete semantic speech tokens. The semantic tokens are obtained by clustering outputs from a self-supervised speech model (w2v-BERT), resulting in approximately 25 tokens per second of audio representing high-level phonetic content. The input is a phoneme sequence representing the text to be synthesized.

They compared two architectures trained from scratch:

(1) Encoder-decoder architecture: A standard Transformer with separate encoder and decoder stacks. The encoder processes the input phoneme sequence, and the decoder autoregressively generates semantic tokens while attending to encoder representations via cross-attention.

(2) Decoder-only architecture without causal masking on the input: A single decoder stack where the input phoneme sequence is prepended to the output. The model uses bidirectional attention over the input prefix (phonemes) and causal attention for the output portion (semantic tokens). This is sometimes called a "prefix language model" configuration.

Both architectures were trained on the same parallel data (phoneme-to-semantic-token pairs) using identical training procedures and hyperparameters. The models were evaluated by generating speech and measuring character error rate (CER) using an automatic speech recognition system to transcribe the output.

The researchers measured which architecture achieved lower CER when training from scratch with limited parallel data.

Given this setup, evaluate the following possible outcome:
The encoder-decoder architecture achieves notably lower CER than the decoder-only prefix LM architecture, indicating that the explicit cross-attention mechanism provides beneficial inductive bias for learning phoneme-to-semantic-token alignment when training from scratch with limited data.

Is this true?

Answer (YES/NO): NO